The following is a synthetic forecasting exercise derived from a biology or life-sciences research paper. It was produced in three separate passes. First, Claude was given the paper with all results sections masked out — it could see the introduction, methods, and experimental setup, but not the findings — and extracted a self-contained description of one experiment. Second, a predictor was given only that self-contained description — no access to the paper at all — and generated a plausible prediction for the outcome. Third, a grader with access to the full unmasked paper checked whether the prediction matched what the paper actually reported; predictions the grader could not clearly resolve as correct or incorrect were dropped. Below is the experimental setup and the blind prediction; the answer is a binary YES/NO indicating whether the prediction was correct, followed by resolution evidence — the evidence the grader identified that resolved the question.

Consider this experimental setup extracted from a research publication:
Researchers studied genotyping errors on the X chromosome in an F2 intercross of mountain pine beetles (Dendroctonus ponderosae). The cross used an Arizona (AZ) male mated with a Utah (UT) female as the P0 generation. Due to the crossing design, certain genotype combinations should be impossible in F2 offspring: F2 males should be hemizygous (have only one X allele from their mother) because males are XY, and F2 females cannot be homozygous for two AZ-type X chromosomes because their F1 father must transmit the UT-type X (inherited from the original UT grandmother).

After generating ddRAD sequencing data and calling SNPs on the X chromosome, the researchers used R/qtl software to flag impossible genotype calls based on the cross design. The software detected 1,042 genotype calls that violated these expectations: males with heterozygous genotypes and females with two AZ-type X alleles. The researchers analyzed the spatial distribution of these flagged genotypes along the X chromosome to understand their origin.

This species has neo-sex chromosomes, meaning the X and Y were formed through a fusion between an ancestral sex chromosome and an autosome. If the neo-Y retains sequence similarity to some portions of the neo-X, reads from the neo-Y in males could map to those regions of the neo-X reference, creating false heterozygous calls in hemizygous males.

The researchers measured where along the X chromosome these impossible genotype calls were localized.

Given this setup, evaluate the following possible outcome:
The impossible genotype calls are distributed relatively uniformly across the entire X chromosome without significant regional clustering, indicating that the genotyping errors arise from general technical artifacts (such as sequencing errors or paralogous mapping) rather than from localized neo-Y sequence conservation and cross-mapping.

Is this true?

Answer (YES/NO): NO